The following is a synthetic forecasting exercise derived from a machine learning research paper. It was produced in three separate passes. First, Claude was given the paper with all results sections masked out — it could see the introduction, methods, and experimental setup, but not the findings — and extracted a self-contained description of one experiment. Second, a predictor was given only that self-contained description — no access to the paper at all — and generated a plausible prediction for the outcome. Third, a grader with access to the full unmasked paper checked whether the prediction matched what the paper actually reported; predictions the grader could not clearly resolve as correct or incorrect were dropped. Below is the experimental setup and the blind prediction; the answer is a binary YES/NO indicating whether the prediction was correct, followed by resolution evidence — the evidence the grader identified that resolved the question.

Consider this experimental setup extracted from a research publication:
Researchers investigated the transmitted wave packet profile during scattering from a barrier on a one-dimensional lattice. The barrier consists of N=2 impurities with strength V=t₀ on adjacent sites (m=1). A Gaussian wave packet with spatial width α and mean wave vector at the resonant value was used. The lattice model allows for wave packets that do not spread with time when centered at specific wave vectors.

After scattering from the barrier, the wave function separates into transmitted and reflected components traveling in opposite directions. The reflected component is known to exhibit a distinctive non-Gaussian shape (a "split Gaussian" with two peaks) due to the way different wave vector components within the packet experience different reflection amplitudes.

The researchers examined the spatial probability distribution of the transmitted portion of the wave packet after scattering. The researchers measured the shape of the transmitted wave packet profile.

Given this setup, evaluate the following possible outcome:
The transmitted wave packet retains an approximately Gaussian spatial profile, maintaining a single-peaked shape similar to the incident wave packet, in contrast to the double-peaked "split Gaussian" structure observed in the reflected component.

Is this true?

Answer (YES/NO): YES